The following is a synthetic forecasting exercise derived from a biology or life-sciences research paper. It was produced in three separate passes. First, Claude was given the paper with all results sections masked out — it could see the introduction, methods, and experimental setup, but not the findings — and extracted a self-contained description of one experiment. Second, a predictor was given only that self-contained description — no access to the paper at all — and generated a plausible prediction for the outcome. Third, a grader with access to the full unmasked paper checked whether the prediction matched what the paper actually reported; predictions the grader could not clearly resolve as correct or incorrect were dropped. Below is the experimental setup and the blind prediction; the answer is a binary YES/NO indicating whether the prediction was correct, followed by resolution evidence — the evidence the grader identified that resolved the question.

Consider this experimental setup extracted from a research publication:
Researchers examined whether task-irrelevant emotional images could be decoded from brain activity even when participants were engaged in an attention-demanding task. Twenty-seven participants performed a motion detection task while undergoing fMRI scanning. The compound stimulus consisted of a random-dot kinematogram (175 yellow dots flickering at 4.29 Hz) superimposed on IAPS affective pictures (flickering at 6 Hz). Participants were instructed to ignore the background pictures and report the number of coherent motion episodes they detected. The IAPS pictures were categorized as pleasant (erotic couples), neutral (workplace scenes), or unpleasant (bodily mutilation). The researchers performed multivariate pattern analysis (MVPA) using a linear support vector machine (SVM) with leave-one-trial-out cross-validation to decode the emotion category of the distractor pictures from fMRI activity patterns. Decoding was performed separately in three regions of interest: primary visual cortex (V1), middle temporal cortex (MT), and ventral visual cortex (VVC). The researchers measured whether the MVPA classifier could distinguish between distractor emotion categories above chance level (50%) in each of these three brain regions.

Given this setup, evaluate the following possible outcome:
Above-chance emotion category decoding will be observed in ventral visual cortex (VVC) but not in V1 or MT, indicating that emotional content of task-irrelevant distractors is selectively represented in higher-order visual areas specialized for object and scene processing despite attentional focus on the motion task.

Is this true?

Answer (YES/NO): NO